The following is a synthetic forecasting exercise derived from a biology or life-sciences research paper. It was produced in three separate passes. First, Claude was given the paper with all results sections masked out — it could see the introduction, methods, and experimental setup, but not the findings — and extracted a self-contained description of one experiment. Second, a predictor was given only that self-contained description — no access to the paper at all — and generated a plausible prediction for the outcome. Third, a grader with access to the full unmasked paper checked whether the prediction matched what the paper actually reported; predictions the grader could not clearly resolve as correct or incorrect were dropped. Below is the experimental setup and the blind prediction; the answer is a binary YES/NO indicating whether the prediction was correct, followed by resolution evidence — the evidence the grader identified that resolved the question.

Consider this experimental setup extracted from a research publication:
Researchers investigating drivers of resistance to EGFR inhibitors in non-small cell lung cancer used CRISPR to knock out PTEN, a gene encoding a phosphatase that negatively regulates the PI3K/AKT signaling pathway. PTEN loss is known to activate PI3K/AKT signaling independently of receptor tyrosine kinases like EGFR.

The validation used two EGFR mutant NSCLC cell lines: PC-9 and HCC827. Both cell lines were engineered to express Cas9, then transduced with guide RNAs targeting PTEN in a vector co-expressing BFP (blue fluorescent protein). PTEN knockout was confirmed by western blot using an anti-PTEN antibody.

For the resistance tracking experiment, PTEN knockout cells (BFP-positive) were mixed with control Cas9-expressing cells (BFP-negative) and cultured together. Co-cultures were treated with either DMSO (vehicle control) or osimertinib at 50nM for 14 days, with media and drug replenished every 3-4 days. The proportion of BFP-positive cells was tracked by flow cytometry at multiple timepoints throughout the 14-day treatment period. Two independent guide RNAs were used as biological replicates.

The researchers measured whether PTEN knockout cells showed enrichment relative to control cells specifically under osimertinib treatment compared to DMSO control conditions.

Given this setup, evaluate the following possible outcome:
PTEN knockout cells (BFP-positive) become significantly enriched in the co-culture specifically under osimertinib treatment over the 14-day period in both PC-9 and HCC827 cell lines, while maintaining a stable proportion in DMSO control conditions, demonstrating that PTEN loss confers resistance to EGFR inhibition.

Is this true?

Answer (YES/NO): YES